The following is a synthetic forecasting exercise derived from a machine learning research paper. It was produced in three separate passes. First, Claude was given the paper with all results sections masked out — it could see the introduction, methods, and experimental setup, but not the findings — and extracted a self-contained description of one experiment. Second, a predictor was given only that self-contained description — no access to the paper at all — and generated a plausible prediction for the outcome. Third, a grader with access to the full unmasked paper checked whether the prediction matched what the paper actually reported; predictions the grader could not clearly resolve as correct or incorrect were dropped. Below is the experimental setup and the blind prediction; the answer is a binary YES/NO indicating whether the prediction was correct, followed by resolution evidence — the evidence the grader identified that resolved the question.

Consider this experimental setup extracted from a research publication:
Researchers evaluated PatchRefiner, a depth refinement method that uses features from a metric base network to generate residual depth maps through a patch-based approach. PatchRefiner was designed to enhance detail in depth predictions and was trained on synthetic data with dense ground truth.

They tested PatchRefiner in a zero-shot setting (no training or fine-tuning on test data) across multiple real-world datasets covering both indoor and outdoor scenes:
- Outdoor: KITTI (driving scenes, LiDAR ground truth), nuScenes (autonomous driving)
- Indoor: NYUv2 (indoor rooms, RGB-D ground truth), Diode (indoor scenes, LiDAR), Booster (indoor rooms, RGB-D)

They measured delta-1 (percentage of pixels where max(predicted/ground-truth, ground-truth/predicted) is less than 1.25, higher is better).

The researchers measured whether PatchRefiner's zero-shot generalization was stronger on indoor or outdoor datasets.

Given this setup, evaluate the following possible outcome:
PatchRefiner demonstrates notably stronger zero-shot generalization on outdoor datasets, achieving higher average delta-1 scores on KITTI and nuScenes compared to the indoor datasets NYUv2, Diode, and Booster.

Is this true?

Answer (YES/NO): YES